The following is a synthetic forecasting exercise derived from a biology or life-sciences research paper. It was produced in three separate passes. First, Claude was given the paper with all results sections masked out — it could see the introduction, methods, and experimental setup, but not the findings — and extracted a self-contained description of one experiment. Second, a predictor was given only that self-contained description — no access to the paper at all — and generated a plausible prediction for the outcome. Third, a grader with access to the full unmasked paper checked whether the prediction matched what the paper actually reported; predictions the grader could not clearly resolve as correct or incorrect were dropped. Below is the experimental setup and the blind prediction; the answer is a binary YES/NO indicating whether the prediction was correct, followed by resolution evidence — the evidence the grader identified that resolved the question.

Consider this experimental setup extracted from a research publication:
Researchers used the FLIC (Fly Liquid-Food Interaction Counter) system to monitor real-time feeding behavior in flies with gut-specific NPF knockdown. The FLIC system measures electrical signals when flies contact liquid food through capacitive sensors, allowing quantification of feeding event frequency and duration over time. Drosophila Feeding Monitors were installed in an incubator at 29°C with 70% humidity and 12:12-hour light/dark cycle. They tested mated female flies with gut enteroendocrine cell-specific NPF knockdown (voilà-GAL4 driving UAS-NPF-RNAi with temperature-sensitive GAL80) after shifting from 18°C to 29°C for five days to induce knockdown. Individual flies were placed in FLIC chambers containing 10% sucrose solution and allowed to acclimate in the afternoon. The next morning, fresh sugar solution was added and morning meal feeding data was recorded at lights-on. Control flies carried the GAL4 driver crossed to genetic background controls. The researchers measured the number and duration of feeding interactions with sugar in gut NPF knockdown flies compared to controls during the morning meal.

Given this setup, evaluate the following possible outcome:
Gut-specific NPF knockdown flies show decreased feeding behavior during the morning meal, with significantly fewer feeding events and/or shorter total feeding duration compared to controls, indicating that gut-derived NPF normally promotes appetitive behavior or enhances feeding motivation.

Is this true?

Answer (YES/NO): NO